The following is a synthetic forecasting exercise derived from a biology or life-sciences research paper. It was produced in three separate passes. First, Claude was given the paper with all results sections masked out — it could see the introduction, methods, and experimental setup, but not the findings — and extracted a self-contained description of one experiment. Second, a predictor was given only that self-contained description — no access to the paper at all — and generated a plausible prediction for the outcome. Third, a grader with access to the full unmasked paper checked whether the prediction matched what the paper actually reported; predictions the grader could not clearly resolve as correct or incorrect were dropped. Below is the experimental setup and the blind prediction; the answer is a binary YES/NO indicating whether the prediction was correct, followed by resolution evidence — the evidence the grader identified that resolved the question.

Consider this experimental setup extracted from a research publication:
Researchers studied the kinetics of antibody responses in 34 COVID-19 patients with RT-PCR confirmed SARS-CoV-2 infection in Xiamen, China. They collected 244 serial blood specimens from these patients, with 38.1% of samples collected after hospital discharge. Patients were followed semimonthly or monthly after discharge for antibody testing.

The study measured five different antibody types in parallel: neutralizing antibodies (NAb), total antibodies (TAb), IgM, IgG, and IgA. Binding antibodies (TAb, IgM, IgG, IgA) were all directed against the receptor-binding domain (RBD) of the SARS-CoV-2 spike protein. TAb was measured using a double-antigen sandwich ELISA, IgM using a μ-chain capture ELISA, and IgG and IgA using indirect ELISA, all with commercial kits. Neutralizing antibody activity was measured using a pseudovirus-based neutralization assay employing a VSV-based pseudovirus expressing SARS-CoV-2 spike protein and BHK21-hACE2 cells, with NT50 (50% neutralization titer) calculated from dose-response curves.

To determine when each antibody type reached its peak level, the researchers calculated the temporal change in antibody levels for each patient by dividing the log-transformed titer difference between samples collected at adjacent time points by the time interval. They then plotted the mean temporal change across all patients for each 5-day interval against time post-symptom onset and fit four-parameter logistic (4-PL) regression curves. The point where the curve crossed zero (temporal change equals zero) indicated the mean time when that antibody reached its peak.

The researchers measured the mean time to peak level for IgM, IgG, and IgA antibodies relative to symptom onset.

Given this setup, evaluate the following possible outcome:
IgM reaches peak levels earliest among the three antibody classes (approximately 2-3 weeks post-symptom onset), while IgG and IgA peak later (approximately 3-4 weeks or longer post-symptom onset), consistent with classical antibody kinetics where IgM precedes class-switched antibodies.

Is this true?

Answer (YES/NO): NO